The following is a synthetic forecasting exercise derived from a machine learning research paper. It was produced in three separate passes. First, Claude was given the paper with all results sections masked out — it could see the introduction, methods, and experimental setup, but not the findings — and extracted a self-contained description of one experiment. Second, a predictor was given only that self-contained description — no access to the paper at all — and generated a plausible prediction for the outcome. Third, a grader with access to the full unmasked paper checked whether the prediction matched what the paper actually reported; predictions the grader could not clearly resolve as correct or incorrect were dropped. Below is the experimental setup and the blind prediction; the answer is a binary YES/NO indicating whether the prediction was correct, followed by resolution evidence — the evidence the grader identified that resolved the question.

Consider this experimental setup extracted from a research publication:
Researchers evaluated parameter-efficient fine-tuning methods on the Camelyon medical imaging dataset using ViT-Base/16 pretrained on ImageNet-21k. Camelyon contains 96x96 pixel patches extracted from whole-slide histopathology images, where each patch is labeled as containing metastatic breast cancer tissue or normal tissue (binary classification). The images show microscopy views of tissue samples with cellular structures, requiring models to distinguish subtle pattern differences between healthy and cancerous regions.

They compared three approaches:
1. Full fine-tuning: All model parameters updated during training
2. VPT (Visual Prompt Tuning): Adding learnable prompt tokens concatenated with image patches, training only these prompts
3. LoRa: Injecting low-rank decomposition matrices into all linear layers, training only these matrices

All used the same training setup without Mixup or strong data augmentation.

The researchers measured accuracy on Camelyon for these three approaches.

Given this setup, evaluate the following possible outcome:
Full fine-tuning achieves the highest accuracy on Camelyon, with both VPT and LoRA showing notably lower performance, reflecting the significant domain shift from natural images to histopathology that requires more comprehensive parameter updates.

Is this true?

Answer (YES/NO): NO